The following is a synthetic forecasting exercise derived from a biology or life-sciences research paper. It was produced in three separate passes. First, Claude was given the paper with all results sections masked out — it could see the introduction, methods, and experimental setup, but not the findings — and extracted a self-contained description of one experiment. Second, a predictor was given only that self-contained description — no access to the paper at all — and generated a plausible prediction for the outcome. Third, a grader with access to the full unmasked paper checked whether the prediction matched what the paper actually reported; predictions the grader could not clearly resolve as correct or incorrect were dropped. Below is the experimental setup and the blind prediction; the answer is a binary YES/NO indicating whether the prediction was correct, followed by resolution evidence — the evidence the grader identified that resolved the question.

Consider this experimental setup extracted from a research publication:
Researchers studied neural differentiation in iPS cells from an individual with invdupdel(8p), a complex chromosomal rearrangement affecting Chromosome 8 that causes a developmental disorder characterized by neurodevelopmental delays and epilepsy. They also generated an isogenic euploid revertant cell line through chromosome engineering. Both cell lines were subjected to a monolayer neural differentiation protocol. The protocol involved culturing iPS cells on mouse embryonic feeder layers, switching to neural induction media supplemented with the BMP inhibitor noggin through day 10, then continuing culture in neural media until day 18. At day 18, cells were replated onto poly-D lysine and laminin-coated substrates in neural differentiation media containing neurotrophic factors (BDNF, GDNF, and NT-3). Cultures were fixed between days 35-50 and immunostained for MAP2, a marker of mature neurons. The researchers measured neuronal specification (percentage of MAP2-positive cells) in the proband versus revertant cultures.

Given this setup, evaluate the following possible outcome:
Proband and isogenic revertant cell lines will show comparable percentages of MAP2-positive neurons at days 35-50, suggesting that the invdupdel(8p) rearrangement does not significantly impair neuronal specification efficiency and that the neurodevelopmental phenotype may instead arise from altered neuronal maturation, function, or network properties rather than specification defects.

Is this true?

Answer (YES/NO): NO